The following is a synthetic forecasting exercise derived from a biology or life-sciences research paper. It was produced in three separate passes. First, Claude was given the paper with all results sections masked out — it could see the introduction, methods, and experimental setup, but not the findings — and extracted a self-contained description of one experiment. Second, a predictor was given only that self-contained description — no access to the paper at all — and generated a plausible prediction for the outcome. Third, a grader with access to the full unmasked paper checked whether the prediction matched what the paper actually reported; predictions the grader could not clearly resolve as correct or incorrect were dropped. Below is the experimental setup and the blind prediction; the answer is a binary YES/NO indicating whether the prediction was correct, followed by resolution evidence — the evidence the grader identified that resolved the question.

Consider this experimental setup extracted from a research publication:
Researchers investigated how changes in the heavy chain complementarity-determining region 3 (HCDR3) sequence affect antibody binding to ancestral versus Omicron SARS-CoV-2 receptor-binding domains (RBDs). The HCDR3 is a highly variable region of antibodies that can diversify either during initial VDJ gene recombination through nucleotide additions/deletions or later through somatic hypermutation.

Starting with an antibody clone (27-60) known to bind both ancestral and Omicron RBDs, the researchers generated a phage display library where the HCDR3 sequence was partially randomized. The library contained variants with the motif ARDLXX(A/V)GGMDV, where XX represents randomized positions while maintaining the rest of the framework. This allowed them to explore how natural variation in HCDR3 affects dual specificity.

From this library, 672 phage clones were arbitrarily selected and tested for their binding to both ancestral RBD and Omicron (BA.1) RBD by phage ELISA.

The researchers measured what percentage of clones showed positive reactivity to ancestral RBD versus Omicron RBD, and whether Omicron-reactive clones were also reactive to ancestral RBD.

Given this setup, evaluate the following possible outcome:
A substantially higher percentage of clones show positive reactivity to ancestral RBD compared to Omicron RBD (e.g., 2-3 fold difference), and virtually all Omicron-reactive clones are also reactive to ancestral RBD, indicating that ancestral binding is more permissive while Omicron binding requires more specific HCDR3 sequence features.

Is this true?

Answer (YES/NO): YES